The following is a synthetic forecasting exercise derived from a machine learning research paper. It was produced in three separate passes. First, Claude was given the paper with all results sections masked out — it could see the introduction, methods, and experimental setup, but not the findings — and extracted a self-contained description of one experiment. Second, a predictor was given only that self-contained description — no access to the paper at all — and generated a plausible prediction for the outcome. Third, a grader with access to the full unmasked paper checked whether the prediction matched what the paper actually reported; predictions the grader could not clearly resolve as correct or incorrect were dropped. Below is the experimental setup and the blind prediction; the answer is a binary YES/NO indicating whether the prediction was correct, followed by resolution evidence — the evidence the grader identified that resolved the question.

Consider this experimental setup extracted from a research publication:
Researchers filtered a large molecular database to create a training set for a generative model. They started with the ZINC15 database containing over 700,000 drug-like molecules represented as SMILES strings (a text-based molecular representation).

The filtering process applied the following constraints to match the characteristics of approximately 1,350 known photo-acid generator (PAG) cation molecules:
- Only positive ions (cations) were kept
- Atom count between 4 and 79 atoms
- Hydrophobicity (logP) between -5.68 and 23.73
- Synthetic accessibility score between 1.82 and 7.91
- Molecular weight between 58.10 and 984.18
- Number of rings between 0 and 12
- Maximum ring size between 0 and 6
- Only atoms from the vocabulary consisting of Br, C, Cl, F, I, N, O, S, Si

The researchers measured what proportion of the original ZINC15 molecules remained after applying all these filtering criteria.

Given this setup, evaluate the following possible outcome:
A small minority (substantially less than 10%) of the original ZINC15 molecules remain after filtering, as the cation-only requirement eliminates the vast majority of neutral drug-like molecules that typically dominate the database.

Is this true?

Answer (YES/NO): NO